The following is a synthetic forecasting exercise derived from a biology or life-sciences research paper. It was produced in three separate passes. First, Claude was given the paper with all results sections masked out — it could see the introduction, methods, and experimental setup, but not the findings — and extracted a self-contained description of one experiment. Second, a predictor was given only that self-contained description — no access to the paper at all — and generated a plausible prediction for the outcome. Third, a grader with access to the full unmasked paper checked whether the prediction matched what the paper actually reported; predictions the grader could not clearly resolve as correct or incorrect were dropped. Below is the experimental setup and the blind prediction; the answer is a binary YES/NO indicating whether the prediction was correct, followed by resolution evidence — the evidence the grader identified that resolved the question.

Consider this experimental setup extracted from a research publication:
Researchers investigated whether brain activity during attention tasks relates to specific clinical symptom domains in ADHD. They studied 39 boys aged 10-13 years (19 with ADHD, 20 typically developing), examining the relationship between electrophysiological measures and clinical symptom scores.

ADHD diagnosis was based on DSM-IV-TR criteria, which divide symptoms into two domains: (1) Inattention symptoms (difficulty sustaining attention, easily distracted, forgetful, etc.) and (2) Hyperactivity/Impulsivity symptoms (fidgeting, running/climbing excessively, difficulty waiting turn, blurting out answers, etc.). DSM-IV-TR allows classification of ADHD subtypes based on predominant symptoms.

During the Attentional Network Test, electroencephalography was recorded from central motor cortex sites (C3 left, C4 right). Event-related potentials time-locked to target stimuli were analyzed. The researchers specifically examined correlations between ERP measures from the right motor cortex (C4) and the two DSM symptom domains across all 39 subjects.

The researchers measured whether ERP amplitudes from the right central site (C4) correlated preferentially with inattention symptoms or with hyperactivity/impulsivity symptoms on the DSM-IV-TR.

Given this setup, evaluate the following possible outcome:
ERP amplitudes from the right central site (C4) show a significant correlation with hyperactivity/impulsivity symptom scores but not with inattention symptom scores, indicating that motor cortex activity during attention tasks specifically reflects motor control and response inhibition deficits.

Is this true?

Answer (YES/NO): YES